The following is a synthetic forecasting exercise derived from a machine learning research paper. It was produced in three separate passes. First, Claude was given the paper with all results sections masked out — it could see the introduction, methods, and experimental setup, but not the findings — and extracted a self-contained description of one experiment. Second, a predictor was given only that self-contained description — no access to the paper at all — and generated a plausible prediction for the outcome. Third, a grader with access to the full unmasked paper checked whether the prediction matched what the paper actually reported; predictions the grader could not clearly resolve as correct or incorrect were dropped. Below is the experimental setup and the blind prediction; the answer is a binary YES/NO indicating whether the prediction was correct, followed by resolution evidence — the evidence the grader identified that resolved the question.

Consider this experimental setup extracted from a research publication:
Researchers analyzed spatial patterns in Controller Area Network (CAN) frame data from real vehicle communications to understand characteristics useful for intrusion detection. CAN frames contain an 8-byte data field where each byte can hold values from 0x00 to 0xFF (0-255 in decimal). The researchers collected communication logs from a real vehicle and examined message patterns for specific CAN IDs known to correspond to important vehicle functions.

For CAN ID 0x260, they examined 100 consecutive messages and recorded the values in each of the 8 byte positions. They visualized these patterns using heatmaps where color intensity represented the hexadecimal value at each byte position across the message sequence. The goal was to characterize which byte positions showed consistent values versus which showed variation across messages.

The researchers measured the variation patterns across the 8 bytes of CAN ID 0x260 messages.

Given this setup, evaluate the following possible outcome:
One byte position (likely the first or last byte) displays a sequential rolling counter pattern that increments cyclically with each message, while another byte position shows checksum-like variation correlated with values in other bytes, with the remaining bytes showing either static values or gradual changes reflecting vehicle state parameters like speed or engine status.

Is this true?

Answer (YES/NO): NO